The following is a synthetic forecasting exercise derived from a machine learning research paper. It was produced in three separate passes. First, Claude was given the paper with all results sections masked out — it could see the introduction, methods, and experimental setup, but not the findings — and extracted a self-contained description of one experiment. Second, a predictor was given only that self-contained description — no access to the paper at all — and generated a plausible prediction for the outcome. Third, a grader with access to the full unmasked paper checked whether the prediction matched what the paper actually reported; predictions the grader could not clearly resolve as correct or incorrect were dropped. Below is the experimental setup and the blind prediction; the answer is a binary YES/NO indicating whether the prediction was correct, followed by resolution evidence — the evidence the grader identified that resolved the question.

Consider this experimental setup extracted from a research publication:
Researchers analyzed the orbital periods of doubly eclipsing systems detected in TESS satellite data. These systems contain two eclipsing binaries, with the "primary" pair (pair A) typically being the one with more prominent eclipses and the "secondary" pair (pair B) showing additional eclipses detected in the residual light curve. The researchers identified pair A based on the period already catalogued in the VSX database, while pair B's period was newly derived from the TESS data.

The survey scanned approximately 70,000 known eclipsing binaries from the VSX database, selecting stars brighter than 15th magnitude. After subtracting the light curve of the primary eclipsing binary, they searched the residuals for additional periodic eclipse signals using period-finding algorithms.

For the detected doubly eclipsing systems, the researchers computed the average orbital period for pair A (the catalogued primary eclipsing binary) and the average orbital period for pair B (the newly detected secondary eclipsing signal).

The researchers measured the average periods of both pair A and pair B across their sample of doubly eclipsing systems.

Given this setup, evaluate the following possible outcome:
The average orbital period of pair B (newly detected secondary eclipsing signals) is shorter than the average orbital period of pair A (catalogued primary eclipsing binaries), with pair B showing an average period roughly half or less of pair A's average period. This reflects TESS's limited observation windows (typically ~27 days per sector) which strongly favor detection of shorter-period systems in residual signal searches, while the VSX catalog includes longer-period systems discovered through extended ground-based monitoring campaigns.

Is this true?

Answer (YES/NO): NO